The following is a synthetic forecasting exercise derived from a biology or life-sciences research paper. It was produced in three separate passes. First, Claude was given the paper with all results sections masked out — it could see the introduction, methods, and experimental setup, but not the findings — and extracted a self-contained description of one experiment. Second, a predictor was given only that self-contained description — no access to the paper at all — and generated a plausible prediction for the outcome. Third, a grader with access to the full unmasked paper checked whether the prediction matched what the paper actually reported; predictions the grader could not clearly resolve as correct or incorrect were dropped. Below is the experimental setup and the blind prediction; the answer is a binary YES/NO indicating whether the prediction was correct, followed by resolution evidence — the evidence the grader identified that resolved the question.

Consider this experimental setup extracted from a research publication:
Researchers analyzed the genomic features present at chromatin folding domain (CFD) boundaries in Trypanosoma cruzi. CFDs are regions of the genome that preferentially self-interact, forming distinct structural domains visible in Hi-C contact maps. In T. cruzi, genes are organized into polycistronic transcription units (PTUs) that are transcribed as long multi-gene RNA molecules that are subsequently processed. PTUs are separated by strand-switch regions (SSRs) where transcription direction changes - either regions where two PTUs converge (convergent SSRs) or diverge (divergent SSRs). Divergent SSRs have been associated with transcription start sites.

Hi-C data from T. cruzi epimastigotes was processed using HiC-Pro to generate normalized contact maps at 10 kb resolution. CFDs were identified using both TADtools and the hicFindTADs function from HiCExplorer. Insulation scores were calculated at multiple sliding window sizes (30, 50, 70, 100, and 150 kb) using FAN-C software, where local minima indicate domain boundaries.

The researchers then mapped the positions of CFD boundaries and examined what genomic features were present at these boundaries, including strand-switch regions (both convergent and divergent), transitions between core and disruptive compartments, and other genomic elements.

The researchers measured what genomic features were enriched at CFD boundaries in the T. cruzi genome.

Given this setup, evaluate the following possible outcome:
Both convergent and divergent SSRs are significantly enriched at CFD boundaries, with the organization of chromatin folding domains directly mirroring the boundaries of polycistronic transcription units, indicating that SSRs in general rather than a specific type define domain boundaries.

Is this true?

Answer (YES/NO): NO